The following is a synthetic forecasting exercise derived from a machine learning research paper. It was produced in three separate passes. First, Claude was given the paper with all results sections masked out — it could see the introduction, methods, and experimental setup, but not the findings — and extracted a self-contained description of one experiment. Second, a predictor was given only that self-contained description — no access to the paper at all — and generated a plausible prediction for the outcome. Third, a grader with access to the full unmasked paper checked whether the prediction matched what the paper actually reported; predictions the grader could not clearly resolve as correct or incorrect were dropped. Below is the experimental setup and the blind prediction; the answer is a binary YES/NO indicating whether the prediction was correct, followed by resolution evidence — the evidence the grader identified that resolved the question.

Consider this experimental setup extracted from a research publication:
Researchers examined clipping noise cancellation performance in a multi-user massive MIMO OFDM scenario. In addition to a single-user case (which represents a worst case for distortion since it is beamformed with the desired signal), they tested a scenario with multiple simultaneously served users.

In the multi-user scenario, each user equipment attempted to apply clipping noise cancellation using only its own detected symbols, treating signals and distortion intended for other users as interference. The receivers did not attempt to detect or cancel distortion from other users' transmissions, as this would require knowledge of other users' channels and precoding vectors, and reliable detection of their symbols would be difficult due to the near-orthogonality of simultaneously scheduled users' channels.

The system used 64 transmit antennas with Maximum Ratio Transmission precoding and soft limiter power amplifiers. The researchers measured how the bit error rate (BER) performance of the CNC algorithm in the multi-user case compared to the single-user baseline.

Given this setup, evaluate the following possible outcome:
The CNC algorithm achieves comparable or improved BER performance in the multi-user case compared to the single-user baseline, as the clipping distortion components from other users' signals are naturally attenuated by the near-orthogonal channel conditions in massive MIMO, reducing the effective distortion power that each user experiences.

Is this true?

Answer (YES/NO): NO